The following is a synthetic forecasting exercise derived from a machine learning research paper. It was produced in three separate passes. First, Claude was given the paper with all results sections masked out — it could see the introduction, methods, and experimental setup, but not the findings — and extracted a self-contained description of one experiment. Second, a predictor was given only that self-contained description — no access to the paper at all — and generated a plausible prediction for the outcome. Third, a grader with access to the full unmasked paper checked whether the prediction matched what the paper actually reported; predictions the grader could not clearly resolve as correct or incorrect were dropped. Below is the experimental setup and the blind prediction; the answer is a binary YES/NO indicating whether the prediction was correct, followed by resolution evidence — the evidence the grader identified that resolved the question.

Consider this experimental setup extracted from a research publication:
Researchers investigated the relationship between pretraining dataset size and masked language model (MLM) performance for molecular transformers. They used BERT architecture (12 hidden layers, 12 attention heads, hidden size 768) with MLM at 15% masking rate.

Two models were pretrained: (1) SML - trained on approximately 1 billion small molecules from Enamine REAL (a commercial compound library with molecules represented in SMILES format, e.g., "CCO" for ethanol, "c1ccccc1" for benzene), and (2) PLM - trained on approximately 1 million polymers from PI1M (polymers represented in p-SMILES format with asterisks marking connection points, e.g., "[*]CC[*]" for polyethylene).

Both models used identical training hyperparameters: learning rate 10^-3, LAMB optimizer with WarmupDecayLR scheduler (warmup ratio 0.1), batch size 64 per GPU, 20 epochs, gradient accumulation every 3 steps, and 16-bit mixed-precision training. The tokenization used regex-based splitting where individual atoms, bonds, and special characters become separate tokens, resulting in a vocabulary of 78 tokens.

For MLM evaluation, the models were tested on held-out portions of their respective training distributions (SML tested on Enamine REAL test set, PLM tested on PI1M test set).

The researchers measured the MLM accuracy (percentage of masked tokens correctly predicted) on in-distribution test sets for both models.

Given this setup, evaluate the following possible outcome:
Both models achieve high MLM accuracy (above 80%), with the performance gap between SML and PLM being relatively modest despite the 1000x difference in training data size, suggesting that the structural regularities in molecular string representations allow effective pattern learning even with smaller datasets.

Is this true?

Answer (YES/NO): YES